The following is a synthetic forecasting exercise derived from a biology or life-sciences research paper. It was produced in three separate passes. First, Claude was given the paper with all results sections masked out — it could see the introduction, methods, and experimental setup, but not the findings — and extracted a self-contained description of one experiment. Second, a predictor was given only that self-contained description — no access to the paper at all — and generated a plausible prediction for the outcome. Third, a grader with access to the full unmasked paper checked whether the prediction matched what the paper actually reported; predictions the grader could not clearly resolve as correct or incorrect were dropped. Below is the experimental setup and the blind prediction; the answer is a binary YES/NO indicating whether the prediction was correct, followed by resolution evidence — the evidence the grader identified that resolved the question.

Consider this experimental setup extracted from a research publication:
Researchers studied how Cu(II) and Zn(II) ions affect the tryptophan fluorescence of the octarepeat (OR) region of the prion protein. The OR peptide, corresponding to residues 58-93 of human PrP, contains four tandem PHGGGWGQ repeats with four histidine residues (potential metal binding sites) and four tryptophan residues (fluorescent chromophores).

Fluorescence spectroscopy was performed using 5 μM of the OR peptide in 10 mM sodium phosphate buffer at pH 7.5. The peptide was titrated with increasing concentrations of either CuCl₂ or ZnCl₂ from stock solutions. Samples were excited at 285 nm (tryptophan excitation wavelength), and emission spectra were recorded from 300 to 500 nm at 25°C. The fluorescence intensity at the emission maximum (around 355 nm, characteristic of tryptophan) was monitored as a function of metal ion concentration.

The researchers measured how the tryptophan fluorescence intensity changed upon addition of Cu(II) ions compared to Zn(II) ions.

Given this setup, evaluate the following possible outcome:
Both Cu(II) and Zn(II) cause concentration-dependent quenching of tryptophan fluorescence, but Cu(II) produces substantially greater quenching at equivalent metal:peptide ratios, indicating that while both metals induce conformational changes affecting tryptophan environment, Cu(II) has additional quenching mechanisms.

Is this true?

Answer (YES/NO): YES